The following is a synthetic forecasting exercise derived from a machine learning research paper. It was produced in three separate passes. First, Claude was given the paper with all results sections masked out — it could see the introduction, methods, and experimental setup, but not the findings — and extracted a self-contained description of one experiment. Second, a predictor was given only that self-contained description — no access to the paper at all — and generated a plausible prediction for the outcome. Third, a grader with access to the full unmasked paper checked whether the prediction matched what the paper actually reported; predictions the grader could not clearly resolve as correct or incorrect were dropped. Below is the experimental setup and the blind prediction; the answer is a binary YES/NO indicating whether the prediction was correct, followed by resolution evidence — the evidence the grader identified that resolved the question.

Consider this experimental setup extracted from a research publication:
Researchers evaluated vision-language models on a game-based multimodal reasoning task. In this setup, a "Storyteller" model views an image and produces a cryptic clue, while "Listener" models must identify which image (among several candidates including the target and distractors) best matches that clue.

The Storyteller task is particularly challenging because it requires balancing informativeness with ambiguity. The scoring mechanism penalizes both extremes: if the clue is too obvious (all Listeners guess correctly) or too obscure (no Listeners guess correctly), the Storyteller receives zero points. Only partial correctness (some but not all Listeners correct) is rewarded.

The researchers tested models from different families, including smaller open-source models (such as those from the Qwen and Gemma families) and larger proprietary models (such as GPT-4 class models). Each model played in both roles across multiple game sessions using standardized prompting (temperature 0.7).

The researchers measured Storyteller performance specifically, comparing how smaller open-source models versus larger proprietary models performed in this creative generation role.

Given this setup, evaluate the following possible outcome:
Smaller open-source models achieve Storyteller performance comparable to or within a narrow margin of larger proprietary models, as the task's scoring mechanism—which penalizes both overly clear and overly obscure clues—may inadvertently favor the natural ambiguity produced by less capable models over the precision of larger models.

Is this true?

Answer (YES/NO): YES